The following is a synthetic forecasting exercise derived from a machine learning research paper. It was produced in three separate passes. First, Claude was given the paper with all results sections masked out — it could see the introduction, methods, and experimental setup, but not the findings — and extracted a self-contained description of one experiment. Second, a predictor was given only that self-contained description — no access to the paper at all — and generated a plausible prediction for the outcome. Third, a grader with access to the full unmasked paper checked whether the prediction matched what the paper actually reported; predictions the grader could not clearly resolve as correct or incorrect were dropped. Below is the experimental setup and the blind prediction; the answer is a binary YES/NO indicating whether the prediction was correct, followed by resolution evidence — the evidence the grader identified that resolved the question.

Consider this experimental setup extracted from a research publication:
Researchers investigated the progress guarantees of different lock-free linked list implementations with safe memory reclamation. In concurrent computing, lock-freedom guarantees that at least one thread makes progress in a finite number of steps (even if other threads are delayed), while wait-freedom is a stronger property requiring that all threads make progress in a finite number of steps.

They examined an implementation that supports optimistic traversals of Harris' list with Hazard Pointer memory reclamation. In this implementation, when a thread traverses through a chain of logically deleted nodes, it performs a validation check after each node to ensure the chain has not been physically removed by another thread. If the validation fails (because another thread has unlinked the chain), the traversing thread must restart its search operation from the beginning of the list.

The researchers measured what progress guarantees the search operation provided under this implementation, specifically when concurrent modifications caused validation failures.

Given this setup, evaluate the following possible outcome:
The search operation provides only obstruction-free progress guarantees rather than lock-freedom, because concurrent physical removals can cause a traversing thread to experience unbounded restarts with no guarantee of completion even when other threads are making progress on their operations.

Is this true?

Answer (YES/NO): NO